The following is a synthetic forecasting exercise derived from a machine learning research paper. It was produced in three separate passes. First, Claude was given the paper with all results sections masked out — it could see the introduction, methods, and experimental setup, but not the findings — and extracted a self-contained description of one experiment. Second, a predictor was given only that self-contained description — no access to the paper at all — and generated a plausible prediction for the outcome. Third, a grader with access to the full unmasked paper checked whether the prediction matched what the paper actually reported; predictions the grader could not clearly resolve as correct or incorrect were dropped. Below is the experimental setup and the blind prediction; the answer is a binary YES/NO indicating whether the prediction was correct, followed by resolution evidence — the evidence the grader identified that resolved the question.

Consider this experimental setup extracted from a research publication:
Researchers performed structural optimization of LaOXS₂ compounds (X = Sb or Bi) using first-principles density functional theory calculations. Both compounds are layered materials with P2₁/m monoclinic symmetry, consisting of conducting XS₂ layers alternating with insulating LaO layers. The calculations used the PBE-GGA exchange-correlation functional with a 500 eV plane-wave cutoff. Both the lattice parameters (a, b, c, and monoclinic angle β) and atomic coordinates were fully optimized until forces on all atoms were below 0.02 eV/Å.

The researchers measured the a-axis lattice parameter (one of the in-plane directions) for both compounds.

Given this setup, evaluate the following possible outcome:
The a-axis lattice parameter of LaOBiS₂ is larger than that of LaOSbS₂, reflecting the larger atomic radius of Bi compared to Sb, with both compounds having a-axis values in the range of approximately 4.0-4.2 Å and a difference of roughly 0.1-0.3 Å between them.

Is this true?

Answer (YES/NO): NO